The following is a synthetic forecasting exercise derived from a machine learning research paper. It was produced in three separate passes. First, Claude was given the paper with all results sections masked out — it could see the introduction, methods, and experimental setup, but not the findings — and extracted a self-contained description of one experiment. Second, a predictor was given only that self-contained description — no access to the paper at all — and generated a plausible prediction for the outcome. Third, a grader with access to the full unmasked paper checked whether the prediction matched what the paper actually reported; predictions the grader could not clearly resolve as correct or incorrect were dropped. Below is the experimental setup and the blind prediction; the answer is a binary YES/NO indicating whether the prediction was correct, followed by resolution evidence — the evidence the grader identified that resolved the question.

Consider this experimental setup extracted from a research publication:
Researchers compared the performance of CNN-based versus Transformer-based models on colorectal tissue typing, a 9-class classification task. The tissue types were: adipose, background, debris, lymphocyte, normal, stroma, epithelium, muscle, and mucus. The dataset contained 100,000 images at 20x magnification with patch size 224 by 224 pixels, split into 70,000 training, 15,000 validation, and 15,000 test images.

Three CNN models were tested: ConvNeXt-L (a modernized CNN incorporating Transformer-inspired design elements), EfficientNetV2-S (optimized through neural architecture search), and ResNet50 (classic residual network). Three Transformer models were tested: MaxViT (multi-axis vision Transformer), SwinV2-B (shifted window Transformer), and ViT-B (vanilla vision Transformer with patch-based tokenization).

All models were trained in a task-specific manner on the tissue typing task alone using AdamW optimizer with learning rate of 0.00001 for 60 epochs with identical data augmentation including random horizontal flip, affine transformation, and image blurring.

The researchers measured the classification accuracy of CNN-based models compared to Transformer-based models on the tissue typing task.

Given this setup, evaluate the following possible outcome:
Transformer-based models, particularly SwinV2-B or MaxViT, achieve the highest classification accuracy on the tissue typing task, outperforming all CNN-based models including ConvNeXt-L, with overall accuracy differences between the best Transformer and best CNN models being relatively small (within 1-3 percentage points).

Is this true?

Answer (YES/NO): NO